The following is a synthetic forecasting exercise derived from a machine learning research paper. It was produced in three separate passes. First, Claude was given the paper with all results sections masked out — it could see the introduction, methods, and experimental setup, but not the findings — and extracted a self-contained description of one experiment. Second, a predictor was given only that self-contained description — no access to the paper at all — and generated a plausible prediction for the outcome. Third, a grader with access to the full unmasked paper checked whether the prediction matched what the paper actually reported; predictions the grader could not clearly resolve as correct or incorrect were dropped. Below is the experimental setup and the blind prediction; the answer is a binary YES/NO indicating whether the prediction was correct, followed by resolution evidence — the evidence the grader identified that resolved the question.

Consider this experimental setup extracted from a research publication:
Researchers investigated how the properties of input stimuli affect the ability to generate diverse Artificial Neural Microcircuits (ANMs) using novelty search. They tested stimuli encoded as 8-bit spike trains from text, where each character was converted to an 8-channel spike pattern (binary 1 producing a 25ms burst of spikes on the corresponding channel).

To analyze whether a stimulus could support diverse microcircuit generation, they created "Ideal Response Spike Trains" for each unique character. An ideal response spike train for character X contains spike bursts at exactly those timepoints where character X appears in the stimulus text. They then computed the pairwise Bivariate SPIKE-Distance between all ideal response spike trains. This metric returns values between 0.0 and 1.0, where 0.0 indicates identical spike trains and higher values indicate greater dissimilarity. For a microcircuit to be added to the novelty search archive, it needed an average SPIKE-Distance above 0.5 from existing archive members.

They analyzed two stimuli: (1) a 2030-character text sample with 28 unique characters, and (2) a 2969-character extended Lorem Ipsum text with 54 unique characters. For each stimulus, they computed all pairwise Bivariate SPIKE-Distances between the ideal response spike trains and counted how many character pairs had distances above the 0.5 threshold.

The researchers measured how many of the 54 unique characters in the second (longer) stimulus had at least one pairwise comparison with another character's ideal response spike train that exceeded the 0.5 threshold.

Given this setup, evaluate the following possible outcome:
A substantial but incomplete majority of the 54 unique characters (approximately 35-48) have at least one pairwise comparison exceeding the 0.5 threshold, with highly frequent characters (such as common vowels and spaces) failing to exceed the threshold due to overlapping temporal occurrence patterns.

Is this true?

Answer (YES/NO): NO